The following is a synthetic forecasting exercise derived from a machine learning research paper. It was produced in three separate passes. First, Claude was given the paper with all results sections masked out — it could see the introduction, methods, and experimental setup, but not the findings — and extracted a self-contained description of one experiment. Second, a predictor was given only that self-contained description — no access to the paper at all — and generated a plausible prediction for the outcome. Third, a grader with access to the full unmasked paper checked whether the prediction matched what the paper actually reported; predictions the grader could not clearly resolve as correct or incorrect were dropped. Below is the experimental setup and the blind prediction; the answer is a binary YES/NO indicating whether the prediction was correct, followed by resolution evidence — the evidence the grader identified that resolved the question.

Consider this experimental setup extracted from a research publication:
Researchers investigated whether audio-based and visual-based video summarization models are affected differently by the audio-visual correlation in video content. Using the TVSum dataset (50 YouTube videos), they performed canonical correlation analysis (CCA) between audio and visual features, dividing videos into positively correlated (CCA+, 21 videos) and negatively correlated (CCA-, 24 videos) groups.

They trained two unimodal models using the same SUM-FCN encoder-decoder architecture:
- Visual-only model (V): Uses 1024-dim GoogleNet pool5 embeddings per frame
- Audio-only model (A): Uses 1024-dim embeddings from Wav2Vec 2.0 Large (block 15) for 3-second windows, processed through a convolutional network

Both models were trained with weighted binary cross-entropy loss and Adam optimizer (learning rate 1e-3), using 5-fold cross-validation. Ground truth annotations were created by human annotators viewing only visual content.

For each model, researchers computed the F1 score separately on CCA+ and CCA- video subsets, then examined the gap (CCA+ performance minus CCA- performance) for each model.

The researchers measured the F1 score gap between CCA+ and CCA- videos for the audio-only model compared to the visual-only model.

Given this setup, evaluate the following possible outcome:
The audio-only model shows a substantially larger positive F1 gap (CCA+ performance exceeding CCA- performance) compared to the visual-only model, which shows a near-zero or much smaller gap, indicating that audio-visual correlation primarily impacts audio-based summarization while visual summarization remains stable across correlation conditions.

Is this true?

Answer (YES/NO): YES